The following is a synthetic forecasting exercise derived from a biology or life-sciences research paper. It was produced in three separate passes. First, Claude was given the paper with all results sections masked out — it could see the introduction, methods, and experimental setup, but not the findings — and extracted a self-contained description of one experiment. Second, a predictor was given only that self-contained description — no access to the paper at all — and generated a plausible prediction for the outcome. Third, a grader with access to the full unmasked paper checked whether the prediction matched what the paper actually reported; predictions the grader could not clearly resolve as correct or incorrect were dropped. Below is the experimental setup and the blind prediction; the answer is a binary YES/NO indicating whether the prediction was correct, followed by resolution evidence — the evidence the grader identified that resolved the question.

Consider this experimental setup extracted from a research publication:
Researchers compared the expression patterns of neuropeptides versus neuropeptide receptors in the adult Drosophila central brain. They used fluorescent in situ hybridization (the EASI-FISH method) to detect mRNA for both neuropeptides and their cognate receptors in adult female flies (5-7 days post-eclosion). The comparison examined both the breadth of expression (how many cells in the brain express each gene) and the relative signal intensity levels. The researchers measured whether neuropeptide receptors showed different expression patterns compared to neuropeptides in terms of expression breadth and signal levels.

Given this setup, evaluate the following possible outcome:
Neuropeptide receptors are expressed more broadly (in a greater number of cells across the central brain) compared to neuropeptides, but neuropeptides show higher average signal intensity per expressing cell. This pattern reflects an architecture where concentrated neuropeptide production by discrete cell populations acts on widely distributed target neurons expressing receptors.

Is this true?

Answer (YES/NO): YES